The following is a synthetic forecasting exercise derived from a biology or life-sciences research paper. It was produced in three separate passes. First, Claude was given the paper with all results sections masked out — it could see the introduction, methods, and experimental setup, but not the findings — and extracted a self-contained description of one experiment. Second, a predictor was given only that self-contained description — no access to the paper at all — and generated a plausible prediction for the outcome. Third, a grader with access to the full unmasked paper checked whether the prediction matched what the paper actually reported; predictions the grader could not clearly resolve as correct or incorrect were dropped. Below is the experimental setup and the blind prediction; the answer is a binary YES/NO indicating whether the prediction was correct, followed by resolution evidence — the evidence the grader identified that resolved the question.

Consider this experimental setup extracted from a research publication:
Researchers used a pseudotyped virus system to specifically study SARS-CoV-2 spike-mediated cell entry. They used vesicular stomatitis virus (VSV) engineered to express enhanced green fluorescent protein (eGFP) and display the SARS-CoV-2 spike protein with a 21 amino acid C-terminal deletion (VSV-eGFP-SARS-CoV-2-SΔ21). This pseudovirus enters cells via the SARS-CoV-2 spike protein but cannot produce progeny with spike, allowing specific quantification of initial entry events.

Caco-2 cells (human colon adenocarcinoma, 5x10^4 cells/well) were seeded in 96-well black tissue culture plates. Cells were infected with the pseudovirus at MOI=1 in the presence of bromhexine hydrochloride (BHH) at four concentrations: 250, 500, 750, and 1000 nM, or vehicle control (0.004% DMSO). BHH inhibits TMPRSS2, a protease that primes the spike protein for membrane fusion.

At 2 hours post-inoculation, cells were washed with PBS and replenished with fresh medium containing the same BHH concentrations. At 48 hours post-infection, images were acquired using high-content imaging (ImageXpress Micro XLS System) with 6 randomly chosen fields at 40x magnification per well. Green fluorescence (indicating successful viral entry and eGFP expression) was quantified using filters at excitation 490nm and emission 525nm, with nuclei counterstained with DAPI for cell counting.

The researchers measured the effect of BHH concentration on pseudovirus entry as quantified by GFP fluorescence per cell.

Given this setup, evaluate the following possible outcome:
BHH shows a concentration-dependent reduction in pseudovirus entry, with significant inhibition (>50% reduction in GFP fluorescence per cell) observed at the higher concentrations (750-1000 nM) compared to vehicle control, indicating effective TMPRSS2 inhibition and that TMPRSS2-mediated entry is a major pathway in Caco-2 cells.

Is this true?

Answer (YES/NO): NO